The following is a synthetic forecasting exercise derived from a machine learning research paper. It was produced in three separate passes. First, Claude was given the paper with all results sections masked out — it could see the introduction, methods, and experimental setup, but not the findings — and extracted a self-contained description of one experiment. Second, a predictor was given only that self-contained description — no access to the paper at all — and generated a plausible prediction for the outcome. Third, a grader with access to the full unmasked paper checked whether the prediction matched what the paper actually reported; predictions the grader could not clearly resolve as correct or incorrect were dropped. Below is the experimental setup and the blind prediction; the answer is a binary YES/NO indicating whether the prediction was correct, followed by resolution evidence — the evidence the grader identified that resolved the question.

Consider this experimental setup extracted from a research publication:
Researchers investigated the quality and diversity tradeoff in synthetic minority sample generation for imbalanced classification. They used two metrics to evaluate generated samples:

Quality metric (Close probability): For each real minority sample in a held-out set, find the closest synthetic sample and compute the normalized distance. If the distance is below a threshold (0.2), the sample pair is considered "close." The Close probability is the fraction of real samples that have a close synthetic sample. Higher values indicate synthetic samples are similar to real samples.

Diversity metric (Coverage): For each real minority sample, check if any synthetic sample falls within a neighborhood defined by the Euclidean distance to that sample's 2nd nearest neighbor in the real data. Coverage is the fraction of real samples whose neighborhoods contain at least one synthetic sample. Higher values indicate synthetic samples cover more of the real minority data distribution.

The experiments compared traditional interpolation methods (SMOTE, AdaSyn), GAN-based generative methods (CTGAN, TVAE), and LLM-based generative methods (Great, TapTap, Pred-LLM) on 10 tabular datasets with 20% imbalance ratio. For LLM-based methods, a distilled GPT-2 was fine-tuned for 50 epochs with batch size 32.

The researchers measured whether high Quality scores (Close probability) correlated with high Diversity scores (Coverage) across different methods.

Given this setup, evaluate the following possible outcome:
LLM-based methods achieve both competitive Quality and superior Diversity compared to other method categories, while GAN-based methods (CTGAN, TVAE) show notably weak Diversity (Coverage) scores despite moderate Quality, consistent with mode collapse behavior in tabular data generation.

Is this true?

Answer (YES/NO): NO